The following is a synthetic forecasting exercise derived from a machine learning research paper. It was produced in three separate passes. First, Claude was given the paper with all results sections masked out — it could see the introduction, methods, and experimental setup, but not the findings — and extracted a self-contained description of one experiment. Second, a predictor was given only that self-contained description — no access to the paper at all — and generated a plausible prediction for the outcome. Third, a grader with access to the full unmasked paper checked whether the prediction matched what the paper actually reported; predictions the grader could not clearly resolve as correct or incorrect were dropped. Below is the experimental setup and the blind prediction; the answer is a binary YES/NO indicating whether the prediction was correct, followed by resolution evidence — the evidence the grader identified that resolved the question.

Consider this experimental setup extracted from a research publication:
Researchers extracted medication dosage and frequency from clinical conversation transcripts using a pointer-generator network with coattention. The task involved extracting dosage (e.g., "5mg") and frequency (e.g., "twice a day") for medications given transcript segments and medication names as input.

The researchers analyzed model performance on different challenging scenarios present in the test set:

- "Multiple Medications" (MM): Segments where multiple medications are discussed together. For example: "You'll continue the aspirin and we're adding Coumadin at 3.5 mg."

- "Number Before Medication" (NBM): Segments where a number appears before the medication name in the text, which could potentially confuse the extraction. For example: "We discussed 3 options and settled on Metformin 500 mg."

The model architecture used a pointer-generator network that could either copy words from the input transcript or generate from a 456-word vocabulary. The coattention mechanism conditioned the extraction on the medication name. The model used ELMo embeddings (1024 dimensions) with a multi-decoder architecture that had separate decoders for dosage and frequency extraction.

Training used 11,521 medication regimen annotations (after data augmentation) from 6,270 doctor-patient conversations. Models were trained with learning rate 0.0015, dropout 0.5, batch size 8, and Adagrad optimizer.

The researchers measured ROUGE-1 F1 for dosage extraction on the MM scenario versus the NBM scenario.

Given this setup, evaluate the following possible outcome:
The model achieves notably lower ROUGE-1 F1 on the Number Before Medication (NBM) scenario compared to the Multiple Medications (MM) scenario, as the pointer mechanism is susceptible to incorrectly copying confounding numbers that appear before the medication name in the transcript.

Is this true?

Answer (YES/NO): YES